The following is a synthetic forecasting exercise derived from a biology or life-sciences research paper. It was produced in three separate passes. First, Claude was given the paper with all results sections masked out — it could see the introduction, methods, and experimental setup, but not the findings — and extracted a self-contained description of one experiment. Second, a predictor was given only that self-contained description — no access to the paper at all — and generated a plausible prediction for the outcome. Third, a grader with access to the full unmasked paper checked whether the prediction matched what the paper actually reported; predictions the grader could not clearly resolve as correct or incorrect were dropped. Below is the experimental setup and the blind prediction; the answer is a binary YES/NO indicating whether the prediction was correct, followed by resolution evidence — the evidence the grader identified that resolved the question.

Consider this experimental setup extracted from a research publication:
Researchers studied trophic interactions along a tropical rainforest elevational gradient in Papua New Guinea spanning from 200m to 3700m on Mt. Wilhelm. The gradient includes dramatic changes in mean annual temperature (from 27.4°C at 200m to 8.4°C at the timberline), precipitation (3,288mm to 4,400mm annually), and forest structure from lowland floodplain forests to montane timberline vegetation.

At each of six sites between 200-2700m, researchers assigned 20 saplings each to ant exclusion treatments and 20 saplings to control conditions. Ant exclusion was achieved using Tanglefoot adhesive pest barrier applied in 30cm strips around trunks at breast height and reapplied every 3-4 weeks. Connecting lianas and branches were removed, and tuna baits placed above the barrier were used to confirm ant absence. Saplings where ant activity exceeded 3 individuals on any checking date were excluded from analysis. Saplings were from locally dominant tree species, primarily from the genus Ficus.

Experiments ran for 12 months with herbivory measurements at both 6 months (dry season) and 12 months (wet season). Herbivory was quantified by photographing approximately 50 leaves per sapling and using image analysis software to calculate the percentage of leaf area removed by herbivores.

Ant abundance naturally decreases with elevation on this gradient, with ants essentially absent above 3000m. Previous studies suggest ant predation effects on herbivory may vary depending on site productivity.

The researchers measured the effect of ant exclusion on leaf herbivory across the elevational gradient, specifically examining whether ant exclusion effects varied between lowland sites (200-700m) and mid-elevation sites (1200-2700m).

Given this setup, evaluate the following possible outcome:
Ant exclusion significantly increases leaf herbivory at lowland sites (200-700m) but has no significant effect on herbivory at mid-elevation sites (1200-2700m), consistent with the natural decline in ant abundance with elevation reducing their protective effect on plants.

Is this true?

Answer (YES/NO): NO